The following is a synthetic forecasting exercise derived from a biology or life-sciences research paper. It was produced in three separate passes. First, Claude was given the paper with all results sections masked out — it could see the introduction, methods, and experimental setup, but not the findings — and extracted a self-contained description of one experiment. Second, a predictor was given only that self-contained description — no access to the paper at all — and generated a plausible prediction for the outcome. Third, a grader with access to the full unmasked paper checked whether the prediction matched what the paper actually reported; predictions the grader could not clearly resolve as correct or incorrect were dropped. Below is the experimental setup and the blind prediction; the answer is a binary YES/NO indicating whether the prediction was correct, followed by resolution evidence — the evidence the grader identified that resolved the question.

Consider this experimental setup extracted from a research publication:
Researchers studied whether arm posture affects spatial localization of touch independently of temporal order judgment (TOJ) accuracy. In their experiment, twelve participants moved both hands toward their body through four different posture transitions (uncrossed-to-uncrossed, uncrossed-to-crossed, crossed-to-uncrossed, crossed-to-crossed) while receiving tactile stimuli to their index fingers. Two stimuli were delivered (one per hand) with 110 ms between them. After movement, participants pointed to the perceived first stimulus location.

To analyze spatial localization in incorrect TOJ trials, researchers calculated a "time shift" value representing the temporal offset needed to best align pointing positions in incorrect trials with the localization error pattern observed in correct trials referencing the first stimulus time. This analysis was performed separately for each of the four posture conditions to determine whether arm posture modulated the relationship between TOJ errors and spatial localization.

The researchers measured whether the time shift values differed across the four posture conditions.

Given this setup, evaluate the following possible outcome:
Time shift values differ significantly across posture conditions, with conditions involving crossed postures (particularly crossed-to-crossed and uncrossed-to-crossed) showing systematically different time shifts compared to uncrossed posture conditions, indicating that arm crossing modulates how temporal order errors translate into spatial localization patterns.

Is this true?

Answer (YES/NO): NO